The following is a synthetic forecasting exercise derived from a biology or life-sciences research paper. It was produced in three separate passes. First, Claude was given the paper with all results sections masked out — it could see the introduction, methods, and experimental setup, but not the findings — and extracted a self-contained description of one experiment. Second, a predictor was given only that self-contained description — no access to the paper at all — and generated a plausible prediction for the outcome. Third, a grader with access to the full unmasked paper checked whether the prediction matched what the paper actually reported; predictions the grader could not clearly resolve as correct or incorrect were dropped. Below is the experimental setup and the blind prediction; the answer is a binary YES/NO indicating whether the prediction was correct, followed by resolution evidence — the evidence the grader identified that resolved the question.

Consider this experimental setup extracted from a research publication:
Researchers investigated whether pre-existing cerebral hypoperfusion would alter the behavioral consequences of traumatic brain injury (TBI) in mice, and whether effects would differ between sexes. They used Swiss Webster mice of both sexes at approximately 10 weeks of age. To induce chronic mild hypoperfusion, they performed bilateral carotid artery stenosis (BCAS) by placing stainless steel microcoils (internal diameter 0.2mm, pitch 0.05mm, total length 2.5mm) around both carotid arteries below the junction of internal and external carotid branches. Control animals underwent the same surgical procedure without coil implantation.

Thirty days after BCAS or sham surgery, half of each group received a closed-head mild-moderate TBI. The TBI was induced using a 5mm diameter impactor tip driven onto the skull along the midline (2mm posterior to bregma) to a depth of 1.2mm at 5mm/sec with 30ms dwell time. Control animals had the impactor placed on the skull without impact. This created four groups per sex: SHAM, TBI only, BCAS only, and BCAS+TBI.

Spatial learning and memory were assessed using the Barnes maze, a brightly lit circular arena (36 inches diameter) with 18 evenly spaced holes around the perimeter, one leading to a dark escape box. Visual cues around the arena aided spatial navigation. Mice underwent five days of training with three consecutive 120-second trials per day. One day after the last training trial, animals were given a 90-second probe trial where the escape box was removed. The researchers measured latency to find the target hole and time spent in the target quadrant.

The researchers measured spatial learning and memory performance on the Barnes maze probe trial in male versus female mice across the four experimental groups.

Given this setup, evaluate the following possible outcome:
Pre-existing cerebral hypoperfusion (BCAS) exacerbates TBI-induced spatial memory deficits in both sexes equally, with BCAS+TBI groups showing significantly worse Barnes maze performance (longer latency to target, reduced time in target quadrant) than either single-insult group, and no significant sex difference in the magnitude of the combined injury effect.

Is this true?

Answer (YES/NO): NO